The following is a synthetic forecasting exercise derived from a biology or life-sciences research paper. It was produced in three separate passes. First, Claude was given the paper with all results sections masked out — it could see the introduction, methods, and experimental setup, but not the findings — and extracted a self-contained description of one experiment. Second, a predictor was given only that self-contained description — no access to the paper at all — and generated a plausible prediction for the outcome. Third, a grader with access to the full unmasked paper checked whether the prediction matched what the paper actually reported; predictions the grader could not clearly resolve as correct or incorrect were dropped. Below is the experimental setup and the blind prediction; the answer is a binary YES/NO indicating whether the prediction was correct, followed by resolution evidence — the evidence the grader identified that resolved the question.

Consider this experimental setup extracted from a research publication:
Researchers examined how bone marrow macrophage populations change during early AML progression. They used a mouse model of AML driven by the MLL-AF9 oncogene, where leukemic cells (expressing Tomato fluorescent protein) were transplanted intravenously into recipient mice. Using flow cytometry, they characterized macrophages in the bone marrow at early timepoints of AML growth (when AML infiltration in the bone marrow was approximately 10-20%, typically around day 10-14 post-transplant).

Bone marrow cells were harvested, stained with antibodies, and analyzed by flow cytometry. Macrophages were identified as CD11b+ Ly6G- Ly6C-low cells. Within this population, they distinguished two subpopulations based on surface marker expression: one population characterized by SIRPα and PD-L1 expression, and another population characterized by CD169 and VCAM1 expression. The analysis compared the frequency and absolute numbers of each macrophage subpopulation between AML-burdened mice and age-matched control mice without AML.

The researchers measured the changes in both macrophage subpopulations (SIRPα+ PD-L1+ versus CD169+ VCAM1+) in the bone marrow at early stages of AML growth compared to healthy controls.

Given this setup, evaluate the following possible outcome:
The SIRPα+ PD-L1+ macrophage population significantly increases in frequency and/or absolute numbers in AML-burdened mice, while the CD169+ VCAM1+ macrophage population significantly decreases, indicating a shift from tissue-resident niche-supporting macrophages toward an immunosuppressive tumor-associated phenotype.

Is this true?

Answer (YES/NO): YES